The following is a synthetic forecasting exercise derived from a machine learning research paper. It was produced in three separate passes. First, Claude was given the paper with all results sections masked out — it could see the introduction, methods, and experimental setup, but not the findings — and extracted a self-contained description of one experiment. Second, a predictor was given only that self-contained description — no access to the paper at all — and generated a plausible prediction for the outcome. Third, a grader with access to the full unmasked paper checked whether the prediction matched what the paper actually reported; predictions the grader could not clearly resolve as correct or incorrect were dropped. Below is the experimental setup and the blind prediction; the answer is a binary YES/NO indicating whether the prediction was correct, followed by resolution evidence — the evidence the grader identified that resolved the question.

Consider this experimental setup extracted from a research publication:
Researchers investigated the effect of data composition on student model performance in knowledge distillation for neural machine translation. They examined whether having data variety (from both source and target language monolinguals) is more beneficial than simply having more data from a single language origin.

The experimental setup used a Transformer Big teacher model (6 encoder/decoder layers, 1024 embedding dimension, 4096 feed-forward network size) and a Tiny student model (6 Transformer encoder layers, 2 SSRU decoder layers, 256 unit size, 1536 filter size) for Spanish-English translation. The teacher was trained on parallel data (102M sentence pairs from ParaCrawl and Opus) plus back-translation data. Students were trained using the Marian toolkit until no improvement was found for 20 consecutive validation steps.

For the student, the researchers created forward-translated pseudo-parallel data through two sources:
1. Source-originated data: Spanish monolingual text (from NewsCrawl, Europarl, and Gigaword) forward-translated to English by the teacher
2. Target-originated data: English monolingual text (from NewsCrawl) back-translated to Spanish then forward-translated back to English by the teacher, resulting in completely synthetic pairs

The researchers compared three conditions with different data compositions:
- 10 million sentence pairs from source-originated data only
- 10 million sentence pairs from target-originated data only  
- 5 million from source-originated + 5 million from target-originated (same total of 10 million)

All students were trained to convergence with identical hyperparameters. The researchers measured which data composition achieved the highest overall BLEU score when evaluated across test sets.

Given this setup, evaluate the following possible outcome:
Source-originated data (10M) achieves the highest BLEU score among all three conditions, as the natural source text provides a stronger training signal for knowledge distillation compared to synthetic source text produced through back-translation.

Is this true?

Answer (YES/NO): YES